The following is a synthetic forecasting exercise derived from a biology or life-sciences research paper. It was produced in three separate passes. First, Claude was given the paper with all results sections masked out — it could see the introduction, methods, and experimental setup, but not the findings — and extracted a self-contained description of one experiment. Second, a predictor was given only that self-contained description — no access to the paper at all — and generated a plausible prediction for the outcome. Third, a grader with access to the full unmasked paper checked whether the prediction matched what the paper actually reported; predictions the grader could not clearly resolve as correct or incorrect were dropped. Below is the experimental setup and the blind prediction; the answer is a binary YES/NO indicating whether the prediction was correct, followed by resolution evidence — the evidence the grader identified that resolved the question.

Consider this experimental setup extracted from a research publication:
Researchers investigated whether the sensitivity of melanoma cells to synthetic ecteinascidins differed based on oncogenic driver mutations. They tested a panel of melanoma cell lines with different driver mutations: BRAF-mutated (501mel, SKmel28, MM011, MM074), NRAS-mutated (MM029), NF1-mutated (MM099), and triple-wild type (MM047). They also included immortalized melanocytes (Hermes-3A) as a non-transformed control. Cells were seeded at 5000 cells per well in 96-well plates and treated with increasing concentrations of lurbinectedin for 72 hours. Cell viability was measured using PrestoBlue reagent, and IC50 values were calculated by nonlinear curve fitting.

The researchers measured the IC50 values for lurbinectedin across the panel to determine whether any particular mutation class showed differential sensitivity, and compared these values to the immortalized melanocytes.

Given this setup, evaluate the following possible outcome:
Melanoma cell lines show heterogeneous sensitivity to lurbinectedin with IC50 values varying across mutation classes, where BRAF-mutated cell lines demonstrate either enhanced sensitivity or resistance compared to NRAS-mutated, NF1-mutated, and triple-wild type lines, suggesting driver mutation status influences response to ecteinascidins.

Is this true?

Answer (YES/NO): NO